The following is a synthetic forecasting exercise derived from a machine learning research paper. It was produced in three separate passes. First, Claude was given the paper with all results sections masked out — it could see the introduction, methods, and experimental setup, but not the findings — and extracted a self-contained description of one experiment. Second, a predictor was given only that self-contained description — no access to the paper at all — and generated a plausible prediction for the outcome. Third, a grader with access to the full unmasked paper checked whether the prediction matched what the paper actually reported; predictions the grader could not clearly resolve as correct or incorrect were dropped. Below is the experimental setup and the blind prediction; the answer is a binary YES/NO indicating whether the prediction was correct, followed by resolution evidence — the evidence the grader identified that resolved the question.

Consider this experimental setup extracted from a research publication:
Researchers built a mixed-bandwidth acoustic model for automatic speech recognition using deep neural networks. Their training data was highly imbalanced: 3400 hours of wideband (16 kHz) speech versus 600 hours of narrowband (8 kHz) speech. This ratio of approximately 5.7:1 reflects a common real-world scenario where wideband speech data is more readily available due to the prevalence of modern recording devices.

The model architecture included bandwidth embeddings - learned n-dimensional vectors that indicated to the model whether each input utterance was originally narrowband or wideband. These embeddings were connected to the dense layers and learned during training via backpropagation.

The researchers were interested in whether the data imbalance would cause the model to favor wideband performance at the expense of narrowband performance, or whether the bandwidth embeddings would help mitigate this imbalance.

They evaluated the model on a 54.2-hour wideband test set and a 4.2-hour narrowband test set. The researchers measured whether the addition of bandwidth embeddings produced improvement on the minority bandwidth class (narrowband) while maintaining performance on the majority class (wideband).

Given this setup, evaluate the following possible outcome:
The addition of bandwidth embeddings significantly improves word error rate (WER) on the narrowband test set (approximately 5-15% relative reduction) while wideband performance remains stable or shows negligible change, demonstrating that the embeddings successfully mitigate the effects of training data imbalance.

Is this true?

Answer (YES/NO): YES